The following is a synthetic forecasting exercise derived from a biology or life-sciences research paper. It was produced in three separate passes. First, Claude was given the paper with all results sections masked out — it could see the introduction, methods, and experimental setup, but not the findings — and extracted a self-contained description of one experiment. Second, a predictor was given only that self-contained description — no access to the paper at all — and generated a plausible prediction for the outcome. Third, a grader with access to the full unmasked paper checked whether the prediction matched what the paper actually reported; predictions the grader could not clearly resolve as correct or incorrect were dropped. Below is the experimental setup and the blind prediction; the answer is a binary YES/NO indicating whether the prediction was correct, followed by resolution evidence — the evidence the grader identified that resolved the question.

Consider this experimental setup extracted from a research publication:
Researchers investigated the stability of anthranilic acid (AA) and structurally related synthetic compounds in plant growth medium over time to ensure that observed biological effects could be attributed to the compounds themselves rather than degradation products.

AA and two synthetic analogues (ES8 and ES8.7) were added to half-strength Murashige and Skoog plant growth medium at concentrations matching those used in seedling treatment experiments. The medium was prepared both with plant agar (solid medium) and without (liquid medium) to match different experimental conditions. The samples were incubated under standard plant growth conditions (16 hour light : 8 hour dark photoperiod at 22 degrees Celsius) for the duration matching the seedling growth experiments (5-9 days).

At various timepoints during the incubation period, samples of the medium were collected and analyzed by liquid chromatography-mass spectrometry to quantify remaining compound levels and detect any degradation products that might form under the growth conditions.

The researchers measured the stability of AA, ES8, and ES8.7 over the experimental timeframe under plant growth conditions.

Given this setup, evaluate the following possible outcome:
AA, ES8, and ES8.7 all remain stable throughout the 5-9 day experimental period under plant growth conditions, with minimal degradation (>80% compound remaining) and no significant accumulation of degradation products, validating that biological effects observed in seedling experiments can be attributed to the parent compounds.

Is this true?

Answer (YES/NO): NO